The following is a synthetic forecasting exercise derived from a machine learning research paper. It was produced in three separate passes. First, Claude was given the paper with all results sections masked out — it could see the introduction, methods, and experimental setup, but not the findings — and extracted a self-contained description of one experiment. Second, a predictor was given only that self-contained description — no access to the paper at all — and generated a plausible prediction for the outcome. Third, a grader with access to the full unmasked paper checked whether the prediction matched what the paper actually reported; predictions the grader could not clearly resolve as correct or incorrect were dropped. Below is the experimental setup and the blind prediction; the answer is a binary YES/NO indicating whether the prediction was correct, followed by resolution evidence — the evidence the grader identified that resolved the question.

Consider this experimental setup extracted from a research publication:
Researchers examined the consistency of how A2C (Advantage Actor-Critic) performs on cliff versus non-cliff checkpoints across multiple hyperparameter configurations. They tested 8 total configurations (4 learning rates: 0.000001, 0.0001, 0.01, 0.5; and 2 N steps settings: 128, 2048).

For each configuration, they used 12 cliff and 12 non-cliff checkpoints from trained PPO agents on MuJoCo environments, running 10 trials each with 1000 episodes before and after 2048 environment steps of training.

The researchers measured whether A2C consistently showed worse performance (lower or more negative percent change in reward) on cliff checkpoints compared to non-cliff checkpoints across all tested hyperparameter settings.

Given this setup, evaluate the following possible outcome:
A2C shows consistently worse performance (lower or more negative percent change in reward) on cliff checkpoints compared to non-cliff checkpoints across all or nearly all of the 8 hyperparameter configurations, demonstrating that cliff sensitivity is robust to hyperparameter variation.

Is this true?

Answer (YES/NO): YES